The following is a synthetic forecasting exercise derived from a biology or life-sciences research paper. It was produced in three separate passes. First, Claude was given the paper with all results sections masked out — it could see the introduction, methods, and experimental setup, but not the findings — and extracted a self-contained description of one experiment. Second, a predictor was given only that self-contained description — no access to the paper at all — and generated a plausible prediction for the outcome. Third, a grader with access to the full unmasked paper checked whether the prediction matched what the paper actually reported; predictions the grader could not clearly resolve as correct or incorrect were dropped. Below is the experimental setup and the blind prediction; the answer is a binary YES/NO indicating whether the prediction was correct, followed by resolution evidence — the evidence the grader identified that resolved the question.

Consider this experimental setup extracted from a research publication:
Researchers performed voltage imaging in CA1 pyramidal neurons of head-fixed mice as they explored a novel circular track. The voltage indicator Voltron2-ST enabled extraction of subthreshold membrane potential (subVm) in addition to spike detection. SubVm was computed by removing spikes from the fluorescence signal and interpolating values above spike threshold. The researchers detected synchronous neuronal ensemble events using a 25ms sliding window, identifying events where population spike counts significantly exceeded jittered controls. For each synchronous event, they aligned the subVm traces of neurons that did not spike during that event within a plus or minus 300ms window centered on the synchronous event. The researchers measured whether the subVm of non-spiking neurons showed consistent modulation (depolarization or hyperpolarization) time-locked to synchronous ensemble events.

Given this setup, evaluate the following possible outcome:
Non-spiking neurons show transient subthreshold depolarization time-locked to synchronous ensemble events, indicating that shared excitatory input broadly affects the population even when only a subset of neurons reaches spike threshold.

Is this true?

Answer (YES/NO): YES